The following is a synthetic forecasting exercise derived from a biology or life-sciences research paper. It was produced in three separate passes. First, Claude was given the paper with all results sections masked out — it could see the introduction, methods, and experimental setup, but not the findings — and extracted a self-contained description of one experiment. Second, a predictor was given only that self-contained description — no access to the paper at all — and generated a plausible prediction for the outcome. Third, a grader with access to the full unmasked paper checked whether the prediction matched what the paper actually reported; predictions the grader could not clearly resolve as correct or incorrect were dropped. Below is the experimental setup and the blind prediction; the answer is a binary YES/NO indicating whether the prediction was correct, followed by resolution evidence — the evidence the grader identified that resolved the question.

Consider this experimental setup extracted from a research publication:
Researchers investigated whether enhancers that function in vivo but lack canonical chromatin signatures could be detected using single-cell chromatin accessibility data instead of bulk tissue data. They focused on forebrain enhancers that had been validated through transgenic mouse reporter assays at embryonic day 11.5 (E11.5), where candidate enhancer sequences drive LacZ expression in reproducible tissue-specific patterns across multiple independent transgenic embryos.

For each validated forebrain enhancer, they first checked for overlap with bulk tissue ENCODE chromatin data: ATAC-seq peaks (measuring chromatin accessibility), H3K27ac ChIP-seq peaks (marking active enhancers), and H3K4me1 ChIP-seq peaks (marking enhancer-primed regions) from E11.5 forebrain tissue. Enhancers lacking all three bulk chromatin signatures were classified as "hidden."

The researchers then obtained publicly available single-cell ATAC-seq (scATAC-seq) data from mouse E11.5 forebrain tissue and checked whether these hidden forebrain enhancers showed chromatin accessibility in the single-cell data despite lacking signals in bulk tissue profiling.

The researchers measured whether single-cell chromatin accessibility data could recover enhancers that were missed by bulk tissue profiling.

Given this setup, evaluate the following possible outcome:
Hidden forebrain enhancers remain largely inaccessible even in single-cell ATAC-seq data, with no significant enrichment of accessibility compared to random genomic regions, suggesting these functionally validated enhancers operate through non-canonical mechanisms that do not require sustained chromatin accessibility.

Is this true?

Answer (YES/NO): NO